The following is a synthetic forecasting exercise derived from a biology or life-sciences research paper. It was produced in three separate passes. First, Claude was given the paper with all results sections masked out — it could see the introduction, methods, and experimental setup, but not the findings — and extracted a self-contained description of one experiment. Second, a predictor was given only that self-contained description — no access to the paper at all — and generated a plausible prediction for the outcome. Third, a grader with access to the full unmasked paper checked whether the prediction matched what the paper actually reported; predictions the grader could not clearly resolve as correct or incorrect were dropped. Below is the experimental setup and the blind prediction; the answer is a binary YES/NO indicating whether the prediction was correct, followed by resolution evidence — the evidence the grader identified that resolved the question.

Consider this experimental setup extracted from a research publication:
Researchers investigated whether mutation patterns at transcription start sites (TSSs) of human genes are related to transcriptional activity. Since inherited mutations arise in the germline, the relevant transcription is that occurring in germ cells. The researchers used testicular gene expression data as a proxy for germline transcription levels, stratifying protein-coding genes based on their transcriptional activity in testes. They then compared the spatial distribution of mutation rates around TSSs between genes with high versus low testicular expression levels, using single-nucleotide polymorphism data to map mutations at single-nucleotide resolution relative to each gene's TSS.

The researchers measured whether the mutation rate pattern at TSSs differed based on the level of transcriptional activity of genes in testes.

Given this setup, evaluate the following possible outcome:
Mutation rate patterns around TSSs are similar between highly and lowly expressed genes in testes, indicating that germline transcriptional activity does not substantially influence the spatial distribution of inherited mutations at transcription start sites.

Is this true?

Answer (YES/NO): NO